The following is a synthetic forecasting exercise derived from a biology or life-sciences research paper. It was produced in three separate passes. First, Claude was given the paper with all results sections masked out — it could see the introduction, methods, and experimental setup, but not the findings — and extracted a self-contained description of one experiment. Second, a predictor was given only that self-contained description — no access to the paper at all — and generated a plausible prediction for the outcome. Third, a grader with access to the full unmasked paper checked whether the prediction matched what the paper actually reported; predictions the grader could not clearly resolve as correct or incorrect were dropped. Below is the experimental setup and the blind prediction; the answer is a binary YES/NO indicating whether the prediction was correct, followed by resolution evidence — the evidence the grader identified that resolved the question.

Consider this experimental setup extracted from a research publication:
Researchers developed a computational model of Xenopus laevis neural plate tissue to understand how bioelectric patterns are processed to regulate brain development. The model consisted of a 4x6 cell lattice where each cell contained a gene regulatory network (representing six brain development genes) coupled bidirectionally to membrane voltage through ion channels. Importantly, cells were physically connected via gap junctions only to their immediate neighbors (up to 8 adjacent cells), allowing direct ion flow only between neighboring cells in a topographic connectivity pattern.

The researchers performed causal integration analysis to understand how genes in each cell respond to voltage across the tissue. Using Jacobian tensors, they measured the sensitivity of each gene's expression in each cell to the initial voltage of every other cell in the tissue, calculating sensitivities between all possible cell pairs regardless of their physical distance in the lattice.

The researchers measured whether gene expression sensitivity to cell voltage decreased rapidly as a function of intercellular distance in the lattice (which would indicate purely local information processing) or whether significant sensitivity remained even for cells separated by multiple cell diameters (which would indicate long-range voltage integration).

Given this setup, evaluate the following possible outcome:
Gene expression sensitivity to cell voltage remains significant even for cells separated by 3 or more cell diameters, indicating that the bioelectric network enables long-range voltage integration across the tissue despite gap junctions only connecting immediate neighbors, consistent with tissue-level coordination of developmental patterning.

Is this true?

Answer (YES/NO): YES